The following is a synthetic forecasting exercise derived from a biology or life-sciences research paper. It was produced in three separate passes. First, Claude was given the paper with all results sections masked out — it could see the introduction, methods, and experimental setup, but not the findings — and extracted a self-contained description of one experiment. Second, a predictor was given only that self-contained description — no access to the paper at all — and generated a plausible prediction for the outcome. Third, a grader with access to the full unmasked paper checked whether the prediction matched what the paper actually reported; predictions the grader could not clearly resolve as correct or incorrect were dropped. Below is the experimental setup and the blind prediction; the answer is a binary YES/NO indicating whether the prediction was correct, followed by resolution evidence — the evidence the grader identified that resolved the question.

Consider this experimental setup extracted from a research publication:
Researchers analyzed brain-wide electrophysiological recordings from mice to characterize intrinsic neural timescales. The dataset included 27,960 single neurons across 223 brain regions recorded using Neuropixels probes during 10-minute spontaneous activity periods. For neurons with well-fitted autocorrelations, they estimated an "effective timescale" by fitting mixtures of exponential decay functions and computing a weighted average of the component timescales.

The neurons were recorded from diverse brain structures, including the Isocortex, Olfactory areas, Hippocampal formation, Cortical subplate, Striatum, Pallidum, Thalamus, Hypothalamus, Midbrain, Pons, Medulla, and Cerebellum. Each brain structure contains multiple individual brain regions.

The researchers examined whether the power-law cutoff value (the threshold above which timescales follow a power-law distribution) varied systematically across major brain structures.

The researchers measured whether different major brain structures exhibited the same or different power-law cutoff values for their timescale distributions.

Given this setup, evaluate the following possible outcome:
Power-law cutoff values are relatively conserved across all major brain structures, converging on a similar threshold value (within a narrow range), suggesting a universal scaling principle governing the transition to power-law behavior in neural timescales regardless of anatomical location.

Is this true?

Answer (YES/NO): NO